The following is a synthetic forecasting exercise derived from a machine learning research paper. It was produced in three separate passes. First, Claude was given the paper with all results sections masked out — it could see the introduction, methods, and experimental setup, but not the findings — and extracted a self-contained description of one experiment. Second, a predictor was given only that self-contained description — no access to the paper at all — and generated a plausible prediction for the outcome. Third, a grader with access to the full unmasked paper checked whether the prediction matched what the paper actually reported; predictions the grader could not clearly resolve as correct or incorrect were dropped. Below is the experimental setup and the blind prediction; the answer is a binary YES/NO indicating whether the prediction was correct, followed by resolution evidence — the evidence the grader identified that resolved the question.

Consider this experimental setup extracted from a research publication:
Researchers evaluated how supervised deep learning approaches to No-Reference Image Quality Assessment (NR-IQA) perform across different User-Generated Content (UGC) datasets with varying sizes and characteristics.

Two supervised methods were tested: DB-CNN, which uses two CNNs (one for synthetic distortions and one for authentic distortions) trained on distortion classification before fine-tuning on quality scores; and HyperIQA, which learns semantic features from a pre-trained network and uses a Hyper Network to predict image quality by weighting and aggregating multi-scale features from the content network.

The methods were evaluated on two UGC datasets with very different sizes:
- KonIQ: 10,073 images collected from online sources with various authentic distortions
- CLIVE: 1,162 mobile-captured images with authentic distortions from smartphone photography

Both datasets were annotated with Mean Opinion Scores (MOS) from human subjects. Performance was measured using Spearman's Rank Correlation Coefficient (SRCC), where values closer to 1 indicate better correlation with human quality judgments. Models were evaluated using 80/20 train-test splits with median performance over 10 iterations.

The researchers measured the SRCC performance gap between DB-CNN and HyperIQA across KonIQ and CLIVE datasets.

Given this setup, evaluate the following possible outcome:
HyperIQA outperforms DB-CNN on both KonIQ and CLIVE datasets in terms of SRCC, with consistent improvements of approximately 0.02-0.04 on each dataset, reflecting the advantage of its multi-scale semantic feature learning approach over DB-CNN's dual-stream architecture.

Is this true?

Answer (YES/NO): NO